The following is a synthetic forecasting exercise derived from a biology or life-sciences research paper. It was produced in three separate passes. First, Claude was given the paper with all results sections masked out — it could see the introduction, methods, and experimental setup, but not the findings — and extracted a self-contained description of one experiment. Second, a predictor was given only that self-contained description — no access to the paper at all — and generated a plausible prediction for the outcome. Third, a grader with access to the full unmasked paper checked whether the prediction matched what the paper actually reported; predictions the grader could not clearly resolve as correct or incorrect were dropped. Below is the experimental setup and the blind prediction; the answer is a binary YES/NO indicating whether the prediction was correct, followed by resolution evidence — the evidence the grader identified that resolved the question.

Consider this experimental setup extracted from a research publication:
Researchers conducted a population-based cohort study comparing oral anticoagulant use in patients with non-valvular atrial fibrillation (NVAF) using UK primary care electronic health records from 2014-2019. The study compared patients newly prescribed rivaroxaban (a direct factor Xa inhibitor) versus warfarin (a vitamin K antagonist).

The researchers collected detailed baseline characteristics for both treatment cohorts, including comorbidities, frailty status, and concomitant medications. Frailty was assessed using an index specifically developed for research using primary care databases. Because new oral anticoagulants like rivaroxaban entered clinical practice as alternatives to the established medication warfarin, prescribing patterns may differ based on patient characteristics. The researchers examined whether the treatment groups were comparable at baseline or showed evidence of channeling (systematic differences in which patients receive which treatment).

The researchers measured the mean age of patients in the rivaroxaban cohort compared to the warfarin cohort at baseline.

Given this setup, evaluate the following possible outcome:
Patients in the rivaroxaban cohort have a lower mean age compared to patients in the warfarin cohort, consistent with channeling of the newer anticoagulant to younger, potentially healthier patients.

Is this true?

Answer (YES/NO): NO